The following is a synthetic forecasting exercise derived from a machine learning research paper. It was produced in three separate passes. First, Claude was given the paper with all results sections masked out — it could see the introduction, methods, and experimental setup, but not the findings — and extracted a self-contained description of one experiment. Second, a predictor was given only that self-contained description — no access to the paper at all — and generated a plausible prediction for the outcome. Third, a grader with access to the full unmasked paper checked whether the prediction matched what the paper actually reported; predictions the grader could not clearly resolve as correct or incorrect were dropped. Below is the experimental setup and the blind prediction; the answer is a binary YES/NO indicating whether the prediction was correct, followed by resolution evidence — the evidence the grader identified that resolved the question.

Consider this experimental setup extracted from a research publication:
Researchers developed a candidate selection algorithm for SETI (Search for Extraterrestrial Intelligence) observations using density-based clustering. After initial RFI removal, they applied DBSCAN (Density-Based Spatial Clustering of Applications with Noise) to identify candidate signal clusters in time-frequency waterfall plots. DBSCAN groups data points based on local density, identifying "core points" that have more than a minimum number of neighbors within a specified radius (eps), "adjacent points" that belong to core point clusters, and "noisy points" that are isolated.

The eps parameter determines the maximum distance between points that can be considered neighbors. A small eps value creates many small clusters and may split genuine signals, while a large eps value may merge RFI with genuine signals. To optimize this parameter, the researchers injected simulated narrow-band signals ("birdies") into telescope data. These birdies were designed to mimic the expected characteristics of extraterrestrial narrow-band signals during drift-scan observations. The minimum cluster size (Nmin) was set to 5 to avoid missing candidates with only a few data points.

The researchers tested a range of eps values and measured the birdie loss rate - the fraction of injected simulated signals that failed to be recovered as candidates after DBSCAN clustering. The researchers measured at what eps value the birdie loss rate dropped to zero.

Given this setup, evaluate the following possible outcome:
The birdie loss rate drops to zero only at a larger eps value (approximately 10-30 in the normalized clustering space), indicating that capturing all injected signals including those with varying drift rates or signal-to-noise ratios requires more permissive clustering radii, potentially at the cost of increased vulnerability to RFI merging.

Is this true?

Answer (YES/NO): NO